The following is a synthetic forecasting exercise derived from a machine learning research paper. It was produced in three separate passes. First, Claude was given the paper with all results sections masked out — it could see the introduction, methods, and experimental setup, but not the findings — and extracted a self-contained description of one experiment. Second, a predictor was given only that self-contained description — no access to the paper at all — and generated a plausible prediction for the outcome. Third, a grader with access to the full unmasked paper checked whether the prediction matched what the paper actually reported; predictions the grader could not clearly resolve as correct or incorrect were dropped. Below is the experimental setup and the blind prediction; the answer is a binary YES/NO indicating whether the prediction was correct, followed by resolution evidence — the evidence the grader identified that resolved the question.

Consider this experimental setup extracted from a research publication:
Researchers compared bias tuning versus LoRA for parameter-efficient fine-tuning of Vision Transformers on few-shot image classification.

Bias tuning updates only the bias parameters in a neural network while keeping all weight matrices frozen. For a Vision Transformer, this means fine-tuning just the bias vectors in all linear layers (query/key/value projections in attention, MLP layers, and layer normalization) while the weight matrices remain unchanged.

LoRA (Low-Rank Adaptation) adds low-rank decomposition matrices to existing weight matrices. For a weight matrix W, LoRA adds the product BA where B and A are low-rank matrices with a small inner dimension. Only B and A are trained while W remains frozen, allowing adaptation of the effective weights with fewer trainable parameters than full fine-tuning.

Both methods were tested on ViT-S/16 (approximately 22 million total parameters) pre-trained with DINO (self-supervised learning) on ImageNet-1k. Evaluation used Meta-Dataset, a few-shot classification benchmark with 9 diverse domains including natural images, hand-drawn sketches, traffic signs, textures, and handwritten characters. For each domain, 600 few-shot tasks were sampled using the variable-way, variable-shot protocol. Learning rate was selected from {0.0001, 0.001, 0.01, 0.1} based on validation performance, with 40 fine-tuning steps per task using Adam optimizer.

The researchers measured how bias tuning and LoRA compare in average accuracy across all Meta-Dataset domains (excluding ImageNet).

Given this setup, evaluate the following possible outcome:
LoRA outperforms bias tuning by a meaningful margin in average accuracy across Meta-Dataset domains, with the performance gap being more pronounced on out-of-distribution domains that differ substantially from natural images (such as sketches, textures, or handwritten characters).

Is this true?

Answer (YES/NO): NO